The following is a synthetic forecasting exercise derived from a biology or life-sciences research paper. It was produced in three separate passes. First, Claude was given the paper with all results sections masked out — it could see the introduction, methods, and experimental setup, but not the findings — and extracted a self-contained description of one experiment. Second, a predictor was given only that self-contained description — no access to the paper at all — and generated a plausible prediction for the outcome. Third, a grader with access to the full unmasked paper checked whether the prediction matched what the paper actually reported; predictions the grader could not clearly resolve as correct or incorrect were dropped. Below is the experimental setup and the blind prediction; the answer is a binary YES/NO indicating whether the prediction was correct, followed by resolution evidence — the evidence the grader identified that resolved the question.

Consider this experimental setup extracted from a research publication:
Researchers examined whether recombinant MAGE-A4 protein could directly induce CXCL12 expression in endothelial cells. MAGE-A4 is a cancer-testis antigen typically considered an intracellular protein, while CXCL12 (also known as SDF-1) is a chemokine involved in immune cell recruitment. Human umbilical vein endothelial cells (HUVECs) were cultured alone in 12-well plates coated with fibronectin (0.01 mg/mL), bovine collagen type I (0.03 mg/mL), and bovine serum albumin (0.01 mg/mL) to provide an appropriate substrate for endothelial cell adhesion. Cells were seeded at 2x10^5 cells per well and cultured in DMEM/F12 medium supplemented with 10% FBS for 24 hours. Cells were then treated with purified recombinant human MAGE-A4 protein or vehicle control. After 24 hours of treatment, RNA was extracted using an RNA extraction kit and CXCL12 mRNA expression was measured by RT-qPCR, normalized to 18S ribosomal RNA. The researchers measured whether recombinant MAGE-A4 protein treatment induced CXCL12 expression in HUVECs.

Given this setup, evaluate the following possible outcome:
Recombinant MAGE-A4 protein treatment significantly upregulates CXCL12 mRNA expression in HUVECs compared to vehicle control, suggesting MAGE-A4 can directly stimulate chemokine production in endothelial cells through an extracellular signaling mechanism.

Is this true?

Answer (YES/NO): NO